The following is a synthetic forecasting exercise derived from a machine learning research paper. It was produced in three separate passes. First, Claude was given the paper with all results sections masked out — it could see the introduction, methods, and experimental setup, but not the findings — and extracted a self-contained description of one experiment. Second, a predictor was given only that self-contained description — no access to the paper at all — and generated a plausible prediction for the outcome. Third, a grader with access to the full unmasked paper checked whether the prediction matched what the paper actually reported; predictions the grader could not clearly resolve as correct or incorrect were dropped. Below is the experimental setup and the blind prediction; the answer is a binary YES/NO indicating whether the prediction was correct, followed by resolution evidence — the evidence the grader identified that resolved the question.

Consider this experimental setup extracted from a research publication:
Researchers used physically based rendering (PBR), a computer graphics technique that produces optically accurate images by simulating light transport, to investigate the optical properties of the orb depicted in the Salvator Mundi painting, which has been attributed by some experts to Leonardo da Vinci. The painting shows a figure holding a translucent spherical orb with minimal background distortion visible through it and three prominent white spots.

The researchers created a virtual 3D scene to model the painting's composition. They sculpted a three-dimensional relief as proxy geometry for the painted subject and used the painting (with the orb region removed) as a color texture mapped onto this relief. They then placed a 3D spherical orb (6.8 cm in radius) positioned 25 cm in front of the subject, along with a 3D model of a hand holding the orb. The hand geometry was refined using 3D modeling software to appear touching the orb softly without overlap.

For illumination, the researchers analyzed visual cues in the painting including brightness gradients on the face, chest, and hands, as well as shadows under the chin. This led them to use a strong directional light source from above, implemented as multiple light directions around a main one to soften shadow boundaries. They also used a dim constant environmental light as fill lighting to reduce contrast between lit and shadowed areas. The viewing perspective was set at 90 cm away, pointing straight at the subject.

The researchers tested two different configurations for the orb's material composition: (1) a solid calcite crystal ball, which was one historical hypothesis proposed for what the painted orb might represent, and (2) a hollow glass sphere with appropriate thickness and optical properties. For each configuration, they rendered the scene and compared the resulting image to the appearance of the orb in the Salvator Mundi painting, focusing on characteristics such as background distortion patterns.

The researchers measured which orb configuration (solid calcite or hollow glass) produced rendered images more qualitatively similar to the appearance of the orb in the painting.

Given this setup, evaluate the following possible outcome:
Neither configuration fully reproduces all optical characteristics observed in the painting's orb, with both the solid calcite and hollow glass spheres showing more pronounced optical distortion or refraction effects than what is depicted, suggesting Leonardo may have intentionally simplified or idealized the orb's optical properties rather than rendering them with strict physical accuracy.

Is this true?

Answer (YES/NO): NO